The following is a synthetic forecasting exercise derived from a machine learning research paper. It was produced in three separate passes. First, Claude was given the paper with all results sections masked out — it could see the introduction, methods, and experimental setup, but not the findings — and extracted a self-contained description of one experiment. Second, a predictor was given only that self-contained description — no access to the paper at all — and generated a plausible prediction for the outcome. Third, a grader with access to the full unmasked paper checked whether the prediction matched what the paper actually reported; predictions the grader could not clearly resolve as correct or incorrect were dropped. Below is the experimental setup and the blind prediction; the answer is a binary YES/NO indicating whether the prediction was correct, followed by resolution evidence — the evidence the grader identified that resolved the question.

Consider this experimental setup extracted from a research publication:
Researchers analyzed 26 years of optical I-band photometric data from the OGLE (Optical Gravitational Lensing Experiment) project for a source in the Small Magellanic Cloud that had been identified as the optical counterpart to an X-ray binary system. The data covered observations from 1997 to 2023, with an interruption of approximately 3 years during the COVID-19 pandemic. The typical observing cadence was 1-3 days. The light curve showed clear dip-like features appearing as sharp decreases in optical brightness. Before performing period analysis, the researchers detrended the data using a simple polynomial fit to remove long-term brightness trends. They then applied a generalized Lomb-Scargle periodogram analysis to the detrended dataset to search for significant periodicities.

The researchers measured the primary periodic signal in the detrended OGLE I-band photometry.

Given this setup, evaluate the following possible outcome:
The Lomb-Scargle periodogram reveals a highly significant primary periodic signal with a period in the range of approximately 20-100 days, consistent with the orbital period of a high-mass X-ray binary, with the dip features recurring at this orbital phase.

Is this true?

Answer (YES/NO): YES